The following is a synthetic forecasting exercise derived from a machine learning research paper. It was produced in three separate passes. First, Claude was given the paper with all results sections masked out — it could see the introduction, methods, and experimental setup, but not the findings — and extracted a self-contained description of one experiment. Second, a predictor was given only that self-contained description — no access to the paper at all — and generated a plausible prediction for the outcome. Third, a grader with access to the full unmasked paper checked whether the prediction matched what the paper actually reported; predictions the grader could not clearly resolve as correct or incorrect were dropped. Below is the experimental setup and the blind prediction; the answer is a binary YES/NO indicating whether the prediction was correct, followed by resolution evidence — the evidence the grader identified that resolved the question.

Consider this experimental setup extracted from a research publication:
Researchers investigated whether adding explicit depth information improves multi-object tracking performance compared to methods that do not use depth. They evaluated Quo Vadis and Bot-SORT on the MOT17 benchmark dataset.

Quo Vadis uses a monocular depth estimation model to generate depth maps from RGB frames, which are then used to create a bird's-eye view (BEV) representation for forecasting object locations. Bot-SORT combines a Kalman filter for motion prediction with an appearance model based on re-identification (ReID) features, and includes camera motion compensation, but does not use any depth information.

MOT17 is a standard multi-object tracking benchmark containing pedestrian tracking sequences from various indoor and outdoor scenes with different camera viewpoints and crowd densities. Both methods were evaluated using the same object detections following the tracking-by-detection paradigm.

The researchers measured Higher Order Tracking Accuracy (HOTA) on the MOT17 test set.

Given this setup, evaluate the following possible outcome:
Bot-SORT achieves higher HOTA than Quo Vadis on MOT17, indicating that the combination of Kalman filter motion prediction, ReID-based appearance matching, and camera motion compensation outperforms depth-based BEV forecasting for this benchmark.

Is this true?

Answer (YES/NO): YES